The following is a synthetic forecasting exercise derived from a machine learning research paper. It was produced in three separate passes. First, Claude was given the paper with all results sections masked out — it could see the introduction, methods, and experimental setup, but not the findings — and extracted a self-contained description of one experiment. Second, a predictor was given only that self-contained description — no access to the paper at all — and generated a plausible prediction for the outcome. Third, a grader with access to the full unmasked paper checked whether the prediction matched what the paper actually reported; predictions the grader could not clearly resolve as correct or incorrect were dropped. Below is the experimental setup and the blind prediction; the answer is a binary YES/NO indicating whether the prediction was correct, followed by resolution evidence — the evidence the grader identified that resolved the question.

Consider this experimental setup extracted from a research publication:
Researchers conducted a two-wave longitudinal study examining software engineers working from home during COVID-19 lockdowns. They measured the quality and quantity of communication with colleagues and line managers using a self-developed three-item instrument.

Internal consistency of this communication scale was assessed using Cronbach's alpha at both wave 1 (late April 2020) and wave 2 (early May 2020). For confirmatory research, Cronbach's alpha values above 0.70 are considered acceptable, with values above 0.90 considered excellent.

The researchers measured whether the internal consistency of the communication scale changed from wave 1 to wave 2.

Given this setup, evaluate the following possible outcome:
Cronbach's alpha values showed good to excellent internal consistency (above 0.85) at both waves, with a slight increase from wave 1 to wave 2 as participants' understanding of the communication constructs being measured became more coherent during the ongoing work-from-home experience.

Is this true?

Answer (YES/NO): YES